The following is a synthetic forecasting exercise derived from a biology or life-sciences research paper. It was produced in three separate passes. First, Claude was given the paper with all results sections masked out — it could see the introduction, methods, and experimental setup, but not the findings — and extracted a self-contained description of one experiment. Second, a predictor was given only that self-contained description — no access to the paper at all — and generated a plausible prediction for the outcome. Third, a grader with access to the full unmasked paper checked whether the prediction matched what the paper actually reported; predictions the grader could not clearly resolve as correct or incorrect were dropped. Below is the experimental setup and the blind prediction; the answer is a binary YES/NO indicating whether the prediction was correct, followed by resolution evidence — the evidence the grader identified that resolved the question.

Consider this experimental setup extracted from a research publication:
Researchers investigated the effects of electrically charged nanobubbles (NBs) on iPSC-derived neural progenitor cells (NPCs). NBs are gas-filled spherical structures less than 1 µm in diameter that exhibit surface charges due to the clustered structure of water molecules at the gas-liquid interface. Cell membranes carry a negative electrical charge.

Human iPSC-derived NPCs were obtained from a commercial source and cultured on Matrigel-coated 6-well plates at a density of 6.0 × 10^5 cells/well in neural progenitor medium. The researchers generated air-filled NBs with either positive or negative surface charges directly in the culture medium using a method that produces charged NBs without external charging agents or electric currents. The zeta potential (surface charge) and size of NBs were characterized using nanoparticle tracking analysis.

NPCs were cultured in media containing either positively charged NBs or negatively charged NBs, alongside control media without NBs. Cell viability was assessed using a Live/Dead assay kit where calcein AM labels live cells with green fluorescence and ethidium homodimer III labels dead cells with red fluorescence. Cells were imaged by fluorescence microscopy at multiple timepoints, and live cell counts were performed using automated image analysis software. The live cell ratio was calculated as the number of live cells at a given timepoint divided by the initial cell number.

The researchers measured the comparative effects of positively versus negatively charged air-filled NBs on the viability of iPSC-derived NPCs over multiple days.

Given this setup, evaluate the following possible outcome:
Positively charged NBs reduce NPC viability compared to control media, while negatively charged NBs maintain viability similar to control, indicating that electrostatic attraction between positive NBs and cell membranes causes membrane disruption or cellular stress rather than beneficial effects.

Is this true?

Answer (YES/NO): NO